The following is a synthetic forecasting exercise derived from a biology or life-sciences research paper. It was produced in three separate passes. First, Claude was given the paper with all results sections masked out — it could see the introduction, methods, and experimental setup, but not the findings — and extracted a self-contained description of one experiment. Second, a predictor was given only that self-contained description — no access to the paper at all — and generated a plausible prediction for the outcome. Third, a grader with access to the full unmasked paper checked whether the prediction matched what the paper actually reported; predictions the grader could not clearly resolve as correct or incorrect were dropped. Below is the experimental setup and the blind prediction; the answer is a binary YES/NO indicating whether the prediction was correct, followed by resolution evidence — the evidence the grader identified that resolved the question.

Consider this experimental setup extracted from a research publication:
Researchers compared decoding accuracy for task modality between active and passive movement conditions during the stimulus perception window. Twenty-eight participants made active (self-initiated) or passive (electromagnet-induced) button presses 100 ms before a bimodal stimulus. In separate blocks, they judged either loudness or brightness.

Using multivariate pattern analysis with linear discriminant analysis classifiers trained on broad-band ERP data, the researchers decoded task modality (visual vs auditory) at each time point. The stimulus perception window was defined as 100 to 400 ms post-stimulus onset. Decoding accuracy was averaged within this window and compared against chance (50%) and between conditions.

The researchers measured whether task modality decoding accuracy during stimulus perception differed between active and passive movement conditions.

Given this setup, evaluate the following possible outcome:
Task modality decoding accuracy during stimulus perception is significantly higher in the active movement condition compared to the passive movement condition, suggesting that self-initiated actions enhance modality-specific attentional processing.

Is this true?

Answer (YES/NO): NO